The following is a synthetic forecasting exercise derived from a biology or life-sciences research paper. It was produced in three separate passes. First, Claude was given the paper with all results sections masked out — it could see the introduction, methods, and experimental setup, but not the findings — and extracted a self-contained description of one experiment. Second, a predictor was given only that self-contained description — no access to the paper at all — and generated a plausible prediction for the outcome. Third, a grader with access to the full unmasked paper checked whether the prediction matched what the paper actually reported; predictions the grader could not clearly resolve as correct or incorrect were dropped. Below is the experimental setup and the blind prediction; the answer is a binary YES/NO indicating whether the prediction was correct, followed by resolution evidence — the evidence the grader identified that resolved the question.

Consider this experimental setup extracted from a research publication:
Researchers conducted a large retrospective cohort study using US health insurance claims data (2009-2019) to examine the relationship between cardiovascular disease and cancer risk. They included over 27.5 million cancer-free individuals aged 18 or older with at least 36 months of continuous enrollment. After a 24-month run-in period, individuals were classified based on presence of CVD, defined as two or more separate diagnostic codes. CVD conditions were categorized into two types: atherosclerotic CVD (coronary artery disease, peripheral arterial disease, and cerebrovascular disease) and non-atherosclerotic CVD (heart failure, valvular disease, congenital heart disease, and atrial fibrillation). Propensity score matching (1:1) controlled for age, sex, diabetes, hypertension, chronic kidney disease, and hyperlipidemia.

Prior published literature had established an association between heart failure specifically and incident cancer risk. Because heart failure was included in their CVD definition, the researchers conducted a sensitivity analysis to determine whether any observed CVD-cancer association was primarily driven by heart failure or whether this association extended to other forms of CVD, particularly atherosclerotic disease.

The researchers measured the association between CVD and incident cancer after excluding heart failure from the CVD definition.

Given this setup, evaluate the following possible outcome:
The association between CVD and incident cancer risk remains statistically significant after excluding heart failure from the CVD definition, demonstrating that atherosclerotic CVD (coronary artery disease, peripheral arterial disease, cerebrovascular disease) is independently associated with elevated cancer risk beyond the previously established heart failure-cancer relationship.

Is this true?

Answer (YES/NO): YES